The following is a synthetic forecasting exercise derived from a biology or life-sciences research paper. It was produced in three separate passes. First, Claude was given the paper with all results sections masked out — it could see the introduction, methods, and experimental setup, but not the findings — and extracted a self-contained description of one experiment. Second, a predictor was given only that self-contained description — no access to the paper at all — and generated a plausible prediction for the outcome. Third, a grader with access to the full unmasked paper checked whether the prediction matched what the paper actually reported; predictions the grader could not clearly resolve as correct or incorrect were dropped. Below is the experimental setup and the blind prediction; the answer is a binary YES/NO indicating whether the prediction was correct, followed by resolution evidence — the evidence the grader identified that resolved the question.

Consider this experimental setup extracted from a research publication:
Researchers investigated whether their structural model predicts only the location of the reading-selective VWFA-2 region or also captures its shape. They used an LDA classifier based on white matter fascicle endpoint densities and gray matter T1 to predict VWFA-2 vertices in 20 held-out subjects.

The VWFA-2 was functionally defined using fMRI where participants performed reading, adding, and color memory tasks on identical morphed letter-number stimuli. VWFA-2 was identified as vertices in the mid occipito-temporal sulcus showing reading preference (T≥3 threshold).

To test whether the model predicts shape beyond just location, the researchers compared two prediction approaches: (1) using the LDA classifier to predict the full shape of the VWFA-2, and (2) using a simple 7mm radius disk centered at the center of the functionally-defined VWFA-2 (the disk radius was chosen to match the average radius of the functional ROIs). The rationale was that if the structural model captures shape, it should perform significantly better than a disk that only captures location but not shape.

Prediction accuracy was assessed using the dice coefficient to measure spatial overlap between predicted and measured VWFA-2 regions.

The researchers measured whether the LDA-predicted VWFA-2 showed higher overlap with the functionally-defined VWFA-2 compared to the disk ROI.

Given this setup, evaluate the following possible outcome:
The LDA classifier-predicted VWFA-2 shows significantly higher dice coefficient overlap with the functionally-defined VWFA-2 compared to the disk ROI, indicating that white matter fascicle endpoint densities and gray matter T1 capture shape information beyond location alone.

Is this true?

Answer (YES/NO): NO